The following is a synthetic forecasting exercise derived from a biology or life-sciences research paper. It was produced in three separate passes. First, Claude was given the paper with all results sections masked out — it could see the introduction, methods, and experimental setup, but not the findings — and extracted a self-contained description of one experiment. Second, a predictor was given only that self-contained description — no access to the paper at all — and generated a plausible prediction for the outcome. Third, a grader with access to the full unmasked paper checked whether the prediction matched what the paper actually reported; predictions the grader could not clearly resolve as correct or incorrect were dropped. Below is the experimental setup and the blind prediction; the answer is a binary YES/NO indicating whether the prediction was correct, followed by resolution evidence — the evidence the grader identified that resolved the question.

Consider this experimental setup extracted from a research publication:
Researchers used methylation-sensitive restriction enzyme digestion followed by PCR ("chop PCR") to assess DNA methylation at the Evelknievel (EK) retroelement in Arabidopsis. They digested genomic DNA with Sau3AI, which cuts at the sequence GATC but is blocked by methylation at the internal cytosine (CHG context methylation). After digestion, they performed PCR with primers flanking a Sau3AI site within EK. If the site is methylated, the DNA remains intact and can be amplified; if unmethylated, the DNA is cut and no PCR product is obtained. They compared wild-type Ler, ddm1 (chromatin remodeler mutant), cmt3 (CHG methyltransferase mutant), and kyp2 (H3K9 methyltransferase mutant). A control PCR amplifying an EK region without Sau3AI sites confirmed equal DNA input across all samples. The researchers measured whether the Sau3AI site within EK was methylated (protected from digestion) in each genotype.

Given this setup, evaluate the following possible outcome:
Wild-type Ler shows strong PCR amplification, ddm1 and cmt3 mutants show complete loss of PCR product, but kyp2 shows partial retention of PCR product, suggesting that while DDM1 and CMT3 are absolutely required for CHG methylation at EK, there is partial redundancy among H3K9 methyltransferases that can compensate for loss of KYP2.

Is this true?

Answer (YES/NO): NO